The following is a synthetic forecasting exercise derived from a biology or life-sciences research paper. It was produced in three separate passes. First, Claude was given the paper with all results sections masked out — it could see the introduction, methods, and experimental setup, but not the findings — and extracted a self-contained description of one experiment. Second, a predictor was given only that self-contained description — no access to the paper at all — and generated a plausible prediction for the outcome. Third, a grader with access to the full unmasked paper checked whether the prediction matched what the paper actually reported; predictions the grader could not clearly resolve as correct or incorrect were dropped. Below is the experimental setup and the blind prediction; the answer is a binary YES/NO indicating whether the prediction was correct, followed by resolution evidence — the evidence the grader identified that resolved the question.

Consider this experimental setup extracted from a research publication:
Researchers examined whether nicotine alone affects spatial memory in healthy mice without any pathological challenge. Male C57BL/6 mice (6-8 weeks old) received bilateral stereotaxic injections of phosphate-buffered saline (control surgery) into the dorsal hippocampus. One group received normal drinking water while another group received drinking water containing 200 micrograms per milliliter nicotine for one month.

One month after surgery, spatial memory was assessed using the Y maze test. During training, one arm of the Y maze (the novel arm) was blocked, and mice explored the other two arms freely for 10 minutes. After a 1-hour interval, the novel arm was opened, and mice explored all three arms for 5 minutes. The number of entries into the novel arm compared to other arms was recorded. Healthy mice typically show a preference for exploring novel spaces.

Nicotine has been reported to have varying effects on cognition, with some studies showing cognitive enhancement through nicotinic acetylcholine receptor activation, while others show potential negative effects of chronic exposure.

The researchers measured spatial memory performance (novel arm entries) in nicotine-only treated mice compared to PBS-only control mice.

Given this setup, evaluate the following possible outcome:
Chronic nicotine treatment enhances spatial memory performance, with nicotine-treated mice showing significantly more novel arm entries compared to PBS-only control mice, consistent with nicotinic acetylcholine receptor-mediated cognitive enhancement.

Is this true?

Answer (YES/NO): NO